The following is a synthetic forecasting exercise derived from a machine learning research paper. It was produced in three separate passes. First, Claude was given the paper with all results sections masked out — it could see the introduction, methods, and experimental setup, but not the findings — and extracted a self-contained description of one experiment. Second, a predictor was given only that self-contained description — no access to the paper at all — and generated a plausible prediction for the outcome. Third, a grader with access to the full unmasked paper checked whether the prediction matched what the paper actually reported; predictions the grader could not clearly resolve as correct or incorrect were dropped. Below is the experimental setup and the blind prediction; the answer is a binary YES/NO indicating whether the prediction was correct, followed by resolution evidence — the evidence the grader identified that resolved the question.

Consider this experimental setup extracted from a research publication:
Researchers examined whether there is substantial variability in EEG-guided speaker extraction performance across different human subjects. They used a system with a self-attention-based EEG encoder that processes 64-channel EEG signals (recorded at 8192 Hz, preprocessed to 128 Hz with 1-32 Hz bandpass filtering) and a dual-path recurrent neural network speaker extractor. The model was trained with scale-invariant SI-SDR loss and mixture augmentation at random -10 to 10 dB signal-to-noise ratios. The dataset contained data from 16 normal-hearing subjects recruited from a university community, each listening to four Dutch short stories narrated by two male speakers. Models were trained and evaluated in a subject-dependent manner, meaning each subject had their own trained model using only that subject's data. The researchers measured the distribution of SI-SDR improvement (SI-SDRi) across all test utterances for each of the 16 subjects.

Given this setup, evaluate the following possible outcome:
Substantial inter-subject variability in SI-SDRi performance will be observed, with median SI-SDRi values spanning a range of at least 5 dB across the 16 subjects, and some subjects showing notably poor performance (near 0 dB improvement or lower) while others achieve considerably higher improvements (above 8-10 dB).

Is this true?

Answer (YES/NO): NO